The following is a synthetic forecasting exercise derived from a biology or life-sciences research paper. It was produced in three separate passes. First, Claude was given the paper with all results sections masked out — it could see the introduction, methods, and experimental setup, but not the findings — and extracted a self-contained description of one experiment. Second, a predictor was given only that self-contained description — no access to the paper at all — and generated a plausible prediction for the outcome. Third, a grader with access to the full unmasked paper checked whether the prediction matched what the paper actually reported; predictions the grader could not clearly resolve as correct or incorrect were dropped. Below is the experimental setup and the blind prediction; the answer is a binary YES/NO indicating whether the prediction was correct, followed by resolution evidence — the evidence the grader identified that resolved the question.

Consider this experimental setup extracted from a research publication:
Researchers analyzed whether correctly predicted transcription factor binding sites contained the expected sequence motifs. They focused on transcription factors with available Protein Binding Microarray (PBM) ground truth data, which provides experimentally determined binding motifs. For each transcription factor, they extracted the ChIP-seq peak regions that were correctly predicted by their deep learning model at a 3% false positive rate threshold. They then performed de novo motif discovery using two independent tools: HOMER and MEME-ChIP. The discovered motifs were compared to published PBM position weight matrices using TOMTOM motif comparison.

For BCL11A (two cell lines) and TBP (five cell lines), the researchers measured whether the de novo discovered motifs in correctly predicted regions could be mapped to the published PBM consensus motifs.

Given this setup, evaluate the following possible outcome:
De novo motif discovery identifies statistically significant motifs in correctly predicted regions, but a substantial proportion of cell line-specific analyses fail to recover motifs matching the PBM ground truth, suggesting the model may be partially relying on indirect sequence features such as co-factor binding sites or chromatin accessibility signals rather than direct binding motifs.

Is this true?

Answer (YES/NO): YES